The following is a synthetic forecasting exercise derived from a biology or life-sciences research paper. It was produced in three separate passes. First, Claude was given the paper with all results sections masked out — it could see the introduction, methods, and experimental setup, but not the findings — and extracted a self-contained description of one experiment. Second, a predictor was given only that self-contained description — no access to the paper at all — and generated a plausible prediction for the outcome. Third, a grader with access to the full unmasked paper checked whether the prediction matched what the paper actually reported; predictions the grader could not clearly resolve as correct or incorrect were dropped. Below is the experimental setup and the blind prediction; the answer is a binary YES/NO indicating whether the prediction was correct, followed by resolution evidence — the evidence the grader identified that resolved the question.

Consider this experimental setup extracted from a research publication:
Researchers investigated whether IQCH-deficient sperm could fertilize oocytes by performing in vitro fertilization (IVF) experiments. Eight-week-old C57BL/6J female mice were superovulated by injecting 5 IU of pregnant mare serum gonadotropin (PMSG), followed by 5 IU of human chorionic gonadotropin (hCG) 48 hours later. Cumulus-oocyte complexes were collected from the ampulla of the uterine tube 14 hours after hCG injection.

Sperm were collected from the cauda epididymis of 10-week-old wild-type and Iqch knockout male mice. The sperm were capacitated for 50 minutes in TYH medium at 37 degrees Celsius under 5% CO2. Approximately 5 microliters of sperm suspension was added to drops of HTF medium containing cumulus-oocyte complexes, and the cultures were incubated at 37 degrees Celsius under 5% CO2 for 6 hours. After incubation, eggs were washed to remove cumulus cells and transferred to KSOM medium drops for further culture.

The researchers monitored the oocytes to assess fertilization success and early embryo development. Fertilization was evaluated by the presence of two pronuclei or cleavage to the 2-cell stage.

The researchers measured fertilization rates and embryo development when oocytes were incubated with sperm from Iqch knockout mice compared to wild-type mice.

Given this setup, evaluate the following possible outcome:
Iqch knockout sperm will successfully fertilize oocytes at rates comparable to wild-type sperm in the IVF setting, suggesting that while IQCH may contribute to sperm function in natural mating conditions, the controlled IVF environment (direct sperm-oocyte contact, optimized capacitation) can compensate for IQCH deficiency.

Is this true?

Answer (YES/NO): NO